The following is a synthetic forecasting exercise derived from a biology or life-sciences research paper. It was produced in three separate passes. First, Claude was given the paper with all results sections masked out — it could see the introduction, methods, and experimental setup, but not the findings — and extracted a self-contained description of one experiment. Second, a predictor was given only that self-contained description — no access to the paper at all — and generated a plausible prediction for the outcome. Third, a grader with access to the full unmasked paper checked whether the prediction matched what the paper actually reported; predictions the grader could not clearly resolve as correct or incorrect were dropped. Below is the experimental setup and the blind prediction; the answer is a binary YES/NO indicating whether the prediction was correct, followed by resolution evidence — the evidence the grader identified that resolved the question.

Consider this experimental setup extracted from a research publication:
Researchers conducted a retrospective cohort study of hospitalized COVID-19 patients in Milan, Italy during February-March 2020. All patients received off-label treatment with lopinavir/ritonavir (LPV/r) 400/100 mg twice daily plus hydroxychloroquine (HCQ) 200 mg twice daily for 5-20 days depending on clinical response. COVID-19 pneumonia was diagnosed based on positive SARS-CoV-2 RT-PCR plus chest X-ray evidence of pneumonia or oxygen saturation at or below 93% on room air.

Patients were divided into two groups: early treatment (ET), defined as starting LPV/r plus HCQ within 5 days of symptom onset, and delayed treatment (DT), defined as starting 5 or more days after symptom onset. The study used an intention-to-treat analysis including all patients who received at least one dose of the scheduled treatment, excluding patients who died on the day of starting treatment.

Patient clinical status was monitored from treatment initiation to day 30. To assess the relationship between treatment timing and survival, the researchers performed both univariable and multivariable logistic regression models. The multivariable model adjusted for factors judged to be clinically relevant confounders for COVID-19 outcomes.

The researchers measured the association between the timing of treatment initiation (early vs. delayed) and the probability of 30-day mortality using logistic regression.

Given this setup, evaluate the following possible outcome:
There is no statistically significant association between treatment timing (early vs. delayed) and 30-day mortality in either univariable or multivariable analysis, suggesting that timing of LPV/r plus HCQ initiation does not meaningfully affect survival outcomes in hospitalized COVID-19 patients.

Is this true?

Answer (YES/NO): YES